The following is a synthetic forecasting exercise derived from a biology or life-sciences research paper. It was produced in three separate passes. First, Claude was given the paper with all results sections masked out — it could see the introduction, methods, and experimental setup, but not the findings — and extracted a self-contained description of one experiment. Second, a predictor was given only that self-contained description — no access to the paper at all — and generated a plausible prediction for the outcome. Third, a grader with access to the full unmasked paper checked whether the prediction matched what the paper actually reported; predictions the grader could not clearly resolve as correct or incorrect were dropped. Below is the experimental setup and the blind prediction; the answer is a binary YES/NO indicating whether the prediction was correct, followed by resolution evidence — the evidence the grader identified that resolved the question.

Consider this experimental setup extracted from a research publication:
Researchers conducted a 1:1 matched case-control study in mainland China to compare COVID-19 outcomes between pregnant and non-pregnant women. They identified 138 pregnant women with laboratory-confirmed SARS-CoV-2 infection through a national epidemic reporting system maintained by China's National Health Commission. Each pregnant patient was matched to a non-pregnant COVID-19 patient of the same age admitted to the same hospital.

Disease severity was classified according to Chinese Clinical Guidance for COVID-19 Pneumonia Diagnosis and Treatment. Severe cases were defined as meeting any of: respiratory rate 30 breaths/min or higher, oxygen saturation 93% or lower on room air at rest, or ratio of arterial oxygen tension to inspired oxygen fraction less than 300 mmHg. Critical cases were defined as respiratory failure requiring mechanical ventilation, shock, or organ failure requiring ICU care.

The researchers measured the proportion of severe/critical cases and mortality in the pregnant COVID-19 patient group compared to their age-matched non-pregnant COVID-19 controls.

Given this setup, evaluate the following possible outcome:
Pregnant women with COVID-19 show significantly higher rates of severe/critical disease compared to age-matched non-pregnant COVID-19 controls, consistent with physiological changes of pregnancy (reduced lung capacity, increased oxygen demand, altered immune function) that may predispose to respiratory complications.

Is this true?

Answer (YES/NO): NO